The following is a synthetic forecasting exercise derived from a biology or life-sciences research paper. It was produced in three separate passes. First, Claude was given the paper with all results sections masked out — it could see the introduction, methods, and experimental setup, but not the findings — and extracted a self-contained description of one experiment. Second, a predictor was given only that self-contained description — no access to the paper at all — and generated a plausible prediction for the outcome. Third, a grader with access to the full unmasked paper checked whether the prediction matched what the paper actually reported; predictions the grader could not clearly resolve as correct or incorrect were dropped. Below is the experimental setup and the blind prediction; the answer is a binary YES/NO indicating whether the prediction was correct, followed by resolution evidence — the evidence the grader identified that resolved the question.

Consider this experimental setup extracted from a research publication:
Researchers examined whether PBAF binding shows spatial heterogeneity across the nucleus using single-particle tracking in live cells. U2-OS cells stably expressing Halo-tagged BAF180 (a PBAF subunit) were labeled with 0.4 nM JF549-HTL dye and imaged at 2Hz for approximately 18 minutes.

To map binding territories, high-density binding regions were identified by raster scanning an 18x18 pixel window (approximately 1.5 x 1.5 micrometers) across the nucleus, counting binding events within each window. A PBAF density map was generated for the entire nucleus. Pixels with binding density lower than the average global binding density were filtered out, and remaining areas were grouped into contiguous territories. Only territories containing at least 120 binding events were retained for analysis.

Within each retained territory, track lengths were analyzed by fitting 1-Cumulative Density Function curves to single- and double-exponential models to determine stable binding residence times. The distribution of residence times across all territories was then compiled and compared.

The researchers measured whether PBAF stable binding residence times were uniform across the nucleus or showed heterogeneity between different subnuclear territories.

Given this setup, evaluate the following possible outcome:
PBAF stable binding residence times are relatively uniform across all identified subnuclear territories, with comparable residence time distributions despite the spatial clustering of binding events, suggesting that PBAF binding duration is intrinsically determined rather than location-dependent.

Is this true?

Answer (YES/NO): NO